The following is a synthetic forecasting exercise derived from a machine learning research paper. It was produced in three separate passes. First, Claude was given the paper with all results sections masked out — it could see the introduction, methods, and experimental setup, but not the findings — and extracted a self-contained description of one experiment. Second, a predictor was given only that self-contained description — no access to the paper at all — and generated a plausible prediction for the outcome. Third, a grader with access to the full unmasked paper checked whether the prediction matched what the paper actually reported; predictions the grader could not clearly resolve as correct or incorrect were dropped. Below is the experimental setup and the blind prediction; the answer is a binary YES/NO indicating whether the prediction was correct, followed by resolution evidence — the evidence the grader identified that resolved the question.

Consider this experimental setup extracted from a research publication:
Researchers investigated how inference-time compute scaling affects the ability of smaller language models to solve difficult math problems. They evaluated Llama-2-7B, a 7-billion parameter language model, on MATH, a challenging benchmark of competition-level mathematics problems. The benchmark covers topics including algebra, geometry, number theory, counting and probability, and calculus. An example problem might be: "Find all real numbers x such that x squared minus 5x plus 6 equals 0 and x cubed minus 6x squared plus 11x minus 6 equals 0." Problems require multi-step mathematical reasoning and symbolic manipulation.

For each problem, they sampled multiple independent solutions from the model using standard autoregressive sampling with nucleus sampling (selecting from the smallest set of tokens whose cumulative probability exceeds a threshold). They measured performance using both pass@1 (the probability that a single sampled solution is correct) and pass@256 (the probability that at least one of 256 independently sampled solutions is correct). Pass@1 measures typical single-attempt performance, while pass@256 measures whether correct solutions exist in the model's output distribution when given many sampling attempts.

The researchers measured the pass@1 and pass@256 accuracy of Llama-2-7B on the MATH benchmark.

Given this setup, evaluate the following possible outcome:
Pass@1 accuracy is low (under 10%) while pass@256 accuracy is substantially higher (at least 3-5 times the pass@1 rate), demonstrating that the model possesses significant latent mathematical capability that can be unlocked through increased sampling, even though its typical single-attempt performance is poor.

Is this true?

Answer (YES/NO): NO